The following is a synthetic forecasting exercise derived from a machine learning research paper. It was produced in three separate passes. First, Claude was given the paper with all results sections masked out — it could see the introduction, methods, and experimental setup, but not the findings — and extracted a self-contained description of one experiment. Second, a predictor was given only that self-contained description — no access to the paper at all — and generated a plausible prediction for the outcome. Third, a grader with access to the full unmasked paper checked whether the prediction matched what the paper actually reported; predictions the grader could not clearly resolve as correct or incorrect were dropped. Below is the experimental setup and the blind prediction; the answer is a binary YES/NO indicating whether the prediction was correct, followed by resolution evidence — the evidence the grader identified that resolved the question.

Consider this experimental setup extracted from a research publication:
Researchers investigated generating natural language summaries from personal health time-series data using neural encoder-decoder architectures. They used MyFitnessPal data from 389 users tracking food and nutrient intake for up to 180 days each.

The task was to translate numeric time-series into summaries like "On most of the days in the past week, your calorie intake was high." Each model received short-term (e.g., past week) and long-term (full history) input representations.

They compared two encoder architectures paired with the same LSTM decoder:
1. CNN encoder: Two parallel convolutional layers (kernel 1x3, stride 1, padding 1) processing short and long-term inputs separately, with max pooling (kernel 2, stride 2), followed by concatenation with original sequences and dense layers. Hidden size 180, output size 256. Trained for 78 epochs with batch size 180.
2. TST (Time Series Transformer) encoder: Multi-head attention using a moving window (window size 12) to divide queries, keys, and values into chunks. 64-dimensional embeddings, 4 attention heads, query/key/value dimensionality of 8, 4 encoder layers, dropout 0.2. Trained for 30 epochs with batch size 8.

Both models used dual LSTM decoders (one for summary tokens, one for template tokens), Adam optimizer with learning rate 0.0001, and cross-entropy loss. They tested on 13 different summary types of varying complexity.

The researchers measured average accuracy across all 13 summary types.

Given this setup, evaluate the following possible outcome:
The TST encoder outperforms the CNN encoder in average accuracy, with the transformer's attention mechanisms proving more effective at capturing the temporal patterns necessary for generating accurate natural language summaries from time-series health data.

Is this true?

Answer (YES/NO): YES